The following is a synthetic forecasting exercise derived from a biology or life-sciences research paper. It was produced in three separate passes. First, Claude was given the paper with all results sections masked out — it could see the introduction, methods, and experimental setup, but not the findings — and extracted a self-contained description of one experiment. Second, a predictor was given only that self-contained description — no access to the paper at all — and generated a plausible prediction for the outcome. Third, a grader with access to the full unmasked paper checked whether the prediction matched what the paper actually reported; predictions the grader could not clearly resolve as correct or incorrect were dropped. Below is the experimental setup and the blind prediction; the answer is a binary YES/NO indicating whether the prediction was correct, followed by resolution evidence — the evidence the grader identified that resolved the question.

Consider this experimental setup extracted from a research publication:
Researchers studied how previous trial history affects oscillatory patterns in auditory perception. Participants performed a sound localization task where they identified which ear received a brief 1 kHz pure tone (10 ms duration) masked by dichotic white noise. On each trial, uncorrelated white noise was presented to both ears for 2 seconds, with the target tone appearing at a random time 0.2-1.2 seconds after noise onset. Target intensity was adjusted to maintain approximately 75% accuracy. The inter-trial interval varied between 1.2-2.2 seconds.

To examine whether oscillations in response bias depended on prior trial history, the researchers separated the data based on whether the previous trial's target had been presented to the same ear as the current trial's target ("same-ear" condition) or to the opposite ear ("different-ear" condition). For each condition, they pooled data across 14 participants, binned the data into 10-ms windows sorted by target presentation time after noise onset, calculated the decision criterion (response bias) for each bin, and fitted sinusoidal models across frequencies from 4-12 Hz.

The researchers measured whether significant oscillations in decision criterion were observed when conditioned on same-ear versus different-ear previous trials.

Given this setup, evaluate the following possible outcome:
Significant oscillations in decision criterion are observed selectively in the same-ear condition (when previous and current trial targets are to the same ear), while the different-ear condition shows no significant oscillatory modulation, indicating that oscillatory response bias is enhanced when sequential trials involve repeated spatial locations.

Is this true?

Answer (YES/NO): YES